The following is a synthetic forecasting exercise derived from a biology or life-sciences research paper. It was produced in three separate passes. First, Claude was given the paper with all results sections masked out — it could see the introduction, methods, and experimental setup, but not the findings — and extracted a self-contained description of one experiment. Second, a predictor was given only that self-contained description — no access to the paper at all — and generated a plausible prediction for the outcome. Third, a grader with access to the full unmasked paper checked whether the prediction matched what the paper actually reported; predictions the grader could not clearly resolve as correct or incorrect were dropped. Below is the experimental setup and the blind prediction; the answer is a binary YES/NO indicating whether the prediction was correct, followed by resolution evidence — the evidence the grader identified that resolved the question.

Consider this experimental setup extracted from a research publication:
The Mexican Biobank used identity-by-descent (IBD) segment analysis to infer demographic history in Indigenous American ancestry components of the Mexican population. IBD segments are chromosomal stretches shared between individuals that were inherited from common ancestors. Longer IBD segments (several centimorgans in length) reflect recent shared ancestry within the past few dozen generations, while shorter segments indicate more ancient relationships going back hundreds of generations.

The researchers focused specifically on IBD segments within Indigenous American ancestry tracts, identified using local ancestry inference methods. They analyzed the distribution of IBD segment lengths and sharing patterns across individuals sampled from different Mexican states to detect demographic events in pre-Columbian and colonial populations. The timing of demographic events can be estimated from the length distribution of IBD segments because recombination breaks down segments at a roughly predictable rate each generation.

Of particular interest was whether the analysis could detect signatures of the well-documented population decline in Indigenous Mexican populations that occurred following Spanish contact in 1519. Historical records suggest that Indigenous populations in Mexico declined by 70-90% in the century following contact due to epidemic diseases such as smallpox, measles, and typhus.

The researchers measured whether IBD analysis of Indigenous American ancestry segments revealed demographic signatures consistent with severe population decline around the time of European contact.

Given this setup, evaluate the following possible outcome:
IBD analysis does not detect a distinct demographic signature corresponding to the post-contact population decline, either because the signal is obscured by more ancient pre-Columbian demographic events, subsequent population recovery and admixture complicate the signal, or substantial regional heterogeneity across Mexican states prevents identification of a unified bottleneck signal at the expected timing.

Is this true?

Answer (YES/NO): NO